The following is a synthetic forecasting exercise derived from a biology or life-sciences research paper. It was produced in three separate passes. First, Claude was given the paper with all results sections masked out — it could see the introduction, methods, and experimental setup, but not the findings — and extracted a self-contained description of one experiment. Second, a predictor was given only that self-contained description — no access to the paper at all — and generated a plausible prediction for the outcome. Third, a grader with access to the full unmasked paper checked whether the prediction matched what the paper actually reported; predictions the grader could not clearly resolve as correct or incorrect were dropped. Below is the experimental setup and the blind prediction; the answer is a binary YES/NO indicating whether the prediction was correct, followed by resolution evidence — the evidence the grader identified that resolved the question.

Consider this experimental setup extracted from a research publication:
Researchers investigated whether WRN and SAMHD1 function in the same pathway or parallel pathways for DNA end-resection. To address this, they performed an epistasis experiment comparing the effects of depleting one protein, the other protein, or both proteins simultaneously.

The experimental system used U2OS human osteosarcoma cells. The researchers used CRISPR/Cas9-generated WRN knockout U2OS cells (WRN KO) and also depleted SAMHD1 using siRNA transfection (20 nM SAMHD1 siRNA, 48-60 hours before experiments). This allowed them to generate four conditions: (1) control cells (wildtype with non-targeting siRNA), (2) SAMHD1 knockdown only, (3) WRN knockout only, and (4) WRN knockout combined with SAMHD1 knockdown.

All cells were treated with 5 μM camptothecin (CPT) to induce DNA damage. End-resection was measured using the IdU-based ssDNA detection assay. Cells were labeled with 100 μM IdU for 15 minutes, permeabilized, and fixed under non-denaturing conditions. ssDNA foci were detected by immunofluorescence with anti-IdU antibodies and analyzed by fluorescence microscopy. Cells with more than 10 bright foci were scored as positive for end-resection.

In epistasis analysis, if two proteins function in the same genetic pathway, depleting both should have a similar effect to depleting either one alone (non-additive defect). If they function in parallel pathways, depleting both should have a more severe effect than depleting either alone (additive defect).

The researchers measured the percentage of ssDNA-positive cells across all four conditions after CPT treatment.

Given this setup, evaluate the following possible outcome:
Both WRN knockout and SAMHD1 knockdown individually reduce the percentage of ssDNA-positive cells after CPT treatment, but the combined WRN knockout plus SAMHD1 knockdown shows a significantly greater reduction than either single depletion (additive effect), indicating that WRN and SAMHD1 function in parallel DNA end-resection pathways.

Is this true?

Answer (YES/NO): NO